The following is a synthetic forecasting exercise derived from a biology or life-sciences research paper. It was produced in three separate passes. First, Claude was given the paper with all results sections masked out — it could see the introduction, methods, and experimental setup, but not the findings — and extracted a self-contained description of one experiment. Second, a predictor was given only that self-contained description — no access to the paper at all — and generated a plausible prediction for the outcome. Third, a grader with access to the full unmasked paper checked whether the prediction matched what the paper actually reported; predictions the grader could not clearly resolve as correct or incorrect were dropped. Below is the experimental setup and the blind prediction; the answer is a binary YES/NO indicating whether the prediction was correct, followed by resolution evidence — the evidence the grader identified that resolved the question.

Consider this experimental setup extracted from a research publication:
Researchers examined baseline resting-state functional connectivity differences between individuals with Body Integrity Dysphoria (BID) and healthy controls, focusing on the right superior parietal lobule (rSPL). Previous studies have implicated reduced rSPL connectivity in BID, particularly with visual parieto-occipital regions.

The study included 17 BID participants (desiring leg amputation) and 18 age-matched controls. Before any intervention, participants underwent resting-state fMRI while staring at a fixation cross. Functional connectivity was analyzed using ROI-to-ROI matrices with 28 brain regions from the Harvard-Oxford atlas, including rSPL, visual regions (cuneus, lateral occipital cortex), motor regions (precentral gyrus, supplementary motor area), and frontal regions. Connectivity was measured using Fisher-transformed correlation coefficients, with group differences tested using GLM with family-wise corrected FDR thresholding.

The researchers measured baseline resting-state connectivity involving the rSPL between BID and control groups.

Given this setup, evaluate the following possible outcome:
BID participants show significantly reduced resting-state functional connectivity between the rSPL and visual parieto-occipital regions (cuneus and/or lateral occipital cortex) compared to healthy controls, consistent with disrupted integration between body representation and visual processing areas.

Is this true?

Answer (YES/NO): NO